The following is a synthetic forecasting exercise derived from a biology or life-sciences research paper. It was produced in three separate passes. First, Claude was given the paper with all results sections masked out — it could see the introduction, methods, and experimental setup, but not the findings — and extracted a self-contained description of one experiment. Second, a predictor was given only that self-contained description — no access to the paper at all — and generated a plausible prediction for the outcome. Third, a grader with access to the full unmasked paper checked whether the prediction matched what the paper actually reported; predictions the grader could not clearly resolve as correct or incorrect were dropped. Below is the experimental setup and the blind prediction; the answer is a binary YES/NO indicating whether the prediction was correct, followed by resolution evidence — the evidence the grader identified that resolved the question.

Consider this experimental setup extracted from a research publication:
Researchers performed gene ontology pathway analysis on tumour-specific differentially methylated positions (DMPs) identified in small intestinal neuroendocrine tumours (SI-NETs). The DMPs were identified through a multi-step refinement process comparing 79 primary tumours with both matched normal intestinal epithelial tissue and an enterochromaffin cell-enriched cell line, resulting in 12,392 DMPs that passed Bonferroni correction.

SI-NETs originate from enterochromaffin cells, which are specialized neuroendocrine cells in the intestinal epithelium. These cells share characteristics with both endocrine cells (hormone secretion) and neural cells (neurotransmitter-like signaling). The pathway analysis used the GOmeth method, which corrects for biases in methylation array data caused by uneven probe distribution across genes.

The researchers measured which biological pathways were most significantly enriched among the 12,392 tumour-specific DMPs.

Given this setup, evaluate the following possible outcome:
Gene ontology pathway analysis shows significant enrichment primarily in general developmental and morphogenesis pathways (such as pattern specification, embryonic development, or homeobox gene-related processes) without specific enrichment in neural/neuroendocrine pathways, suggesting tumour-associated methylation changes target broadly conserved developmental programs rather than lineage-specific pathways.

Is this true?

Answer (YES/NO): NO